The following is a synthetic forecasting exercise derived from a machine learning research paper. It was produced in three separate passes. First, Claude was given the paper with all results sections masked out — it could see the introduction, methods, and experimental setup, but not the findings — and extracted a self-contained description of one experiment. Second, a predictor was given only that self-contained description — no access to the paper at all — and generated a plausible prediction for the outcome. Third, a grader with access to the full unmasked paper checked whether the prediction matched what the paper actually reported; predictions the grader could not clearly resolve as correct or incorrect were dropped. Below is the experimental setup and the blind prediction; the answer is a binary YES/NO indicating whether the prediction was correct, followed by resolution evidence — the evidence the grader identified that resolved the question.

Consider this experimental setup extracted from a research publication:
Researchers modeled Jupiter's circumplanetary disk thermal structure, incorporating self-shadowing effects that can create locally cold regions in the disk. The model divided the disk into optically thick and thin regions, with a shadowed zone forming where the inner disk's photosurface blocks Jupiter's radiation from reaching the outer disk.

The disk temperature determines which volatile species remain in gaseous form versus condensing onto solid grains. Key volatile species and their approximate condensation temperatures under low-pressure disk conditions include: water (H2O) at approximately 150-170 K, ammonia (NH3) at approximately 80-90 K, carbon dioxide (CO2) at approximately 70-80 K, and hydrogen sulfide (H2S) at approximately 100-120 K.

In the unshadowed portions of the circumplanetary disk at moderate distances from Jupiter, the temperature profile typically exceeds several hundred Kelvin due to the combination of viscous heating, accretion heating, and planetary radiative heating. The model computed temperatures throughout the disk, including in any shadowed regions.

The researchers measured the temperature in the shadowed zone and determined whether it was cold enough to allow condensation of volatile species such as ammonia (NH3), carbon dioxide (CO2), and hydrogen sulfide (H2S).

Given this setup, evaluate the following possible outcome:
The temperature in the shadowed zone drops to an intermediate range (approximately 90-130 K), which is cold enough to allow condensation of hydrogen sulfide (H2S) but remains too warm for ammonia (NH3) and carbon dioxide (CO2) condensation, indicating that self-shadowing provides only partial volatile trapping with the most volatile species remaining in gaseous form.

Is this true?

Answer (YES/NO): NO